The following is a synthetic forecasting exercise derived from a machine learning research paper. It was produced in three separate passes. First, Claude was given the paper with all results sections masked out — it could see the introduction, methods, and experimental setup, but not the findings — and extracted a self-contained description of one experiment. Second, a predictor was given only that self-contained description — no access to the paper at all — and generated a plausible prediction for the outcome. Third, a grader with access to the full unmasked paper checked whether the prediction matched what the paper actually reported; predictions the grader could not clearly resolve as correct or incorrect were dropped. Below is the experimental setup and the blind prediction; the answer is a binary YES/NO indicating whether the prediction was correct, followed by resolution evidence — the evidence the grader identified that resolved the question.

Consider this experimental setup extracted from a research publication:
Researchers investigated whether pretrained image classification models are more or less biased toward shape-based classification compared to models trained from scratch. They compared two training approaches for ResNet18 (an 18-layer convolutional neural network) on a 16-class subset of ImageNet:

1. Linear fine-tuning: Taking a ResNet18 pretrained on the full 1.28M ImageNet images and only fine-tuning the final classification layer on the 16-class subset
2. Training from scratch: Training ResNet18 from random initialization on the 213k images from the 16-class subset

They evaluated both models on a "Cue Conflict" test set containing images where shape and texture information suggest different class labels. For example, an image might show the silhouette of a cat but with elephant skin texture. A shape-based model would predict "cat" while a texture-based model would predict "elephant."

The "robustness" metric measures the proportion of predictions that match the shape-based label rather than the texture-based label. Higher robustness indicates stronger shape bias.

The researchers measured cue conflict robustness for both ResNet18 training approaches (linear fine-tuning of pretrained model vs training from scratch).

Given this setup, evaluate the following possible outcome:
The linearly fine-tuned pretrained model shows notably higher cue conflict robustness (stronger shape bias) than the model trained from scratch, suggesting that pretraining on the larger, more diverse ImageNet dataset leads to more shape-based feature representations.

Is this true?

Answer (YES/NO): NO